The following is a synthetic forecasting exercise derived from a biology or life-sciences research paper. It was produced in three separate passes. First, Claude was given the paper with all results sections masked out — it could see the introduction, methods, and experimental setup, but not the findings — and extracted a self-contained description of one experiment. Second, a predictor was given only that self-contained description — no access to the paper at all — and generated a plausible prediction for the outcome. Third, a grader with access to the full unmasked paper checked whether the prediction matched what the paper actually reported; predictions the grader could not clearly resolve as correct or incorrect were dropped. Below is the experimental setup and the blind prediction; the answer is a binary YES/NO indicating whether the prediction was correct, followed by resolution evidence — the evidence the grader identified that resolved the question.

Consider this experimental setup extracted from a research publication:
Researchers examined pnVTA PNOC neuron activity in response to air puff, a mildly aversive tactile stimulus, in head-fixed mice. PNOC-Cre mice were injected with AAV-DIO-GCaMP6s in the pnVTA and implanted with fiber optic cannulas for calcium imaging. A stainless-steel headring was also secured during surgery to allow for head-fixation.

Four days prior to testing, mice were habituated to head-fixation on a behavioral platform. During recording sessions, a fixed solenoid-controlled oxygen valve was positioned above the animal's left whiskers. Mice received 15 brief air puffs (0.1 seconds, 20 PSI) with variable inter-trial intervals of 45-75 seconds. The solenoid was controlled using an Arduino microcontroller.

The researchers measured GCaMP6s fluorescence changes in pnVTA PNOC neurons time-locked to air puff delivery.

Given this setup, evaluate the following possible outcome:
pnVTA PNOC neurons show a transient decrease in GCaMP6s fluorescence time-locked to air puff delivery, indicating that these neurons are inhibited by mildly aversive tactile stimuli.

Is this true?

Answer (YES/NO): NO